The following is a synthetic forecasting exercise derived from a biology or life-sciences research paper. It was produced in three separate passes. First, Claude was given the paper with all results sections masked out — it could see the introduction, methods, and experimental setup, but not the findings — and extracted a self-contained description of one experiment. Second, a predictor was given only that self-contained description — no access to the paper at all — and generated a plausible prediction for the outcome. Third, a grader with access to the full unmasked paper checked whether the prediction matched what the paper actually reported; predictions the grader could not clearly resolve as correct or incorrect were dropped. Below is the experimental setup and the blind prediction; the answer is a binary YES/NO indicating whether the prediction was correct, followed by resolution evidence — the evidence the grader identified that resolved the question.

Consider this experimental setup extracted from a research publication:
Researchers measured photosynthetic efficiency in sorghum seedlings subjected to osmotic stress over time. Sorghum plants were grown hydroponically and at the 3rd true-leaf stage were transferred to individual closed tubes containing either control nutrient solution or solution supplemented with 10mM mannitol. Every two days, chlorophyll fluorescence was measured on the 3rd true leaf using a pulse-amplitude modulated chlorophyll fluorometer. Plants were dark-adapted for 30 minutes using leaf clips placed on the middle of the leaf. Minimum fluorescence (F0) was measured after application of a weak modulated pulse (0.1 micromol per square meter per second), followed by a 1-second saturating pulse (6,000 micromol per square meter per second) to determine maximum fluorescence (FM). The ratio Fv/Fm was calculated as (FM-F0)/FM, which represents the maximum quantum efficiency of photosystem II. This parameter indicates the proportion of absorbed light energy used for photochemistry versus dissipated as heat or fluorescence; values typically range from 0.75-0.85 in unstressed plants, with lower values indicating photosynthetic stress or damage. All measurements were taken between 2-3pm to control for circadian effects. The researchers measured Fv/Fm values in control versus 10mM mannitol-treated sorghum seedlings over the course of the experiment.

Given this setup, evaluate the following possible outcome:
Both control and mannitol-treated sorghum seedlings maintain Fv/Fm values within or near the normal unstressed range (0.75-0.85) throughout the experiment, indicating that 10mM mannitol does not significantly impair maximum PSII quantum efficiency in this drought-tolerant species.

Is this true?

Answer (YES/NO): NO